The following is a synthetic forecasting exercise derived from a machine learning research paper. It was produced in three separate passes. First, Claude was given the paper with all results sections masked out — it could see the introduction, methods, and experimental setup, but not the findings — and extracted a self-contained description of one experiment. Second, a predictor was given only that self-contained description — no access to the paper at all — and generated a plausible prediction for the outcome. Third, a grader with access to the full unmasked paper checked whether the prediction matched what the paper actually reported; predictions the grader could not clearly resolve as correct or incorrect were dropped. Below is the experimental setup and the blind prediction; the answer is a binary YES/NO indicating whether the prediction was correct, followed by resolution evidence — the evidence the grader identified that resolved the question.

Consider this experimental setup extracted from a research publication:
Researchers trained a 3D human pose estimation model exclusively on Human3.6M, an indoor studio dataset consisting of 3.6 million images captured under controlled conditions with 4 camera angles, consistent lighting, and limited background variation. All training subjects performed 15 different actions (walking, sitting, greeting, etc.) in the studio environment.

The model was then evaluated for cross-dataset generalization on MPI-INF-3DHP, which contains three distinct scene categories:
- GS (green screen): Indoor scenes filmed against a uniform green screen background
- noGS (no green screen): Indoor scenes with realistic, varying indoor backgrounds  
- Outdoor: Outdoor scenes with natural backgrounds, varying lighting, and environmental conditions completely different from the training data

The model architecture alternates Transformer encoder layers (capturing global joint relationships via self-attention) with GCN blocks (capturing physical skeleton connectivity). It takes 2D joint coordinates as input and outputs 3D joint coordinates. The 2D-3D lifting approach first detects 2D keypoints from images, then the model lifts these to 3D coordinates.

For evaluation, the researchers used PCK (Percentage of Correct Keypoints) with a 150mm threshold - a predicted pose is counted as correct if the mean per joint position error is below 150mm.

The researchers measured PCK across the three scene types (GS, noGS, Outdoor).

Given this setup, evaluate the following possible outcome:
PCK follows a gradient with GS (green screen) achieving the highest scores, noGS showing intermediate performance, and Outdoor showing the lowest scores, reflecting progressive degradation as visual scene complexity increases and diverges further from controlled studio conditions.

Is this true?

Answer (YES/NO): NO